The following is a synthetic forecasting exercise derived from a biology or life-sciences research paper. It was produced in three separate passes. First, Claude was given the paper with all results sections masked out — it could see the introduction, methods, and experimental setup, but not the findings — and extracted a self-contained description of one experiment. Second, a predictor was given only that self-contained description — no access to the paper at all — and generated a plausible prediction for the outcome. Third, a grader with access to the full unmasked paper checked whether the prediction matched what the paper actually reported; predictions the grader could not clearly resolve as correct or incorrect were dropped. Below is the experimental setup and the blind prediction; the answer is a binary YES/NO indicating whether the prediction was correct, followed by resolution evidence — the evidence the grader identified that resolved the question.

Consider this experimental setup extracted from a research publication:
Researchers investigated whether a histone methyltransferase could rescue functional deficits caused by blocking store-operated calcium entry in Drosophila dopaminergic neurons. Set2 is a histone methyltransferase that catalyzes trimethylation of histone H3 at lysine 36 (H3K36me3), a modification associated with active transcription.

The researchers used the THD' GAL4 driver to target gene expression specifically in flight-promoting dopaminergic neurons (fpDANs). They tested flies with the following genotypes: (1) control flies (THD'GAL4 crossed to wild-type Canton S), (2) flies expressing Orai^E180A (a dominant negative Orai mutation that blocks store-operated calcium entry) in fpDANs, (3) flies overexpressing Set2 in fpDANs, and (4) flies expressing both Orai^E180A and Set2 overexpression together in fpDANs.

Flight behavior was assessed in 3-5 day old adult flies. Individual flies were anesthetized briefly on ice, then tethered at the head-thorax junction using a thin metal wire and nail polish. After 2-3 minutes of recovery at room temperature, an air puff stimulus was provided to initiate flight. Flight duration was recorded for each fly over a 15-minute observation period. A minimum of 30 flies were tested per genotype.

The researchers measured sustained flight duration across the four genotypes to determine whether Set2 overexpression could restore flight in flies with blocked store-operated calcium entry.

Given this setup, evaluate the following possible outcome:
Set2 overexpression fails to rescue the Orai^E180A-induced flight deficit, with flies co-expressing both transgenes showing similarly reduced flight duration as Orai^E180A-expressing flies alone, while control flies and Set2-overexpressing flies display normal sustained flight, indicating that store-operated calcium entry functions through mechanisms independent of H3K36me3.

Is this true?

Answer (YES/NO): NO